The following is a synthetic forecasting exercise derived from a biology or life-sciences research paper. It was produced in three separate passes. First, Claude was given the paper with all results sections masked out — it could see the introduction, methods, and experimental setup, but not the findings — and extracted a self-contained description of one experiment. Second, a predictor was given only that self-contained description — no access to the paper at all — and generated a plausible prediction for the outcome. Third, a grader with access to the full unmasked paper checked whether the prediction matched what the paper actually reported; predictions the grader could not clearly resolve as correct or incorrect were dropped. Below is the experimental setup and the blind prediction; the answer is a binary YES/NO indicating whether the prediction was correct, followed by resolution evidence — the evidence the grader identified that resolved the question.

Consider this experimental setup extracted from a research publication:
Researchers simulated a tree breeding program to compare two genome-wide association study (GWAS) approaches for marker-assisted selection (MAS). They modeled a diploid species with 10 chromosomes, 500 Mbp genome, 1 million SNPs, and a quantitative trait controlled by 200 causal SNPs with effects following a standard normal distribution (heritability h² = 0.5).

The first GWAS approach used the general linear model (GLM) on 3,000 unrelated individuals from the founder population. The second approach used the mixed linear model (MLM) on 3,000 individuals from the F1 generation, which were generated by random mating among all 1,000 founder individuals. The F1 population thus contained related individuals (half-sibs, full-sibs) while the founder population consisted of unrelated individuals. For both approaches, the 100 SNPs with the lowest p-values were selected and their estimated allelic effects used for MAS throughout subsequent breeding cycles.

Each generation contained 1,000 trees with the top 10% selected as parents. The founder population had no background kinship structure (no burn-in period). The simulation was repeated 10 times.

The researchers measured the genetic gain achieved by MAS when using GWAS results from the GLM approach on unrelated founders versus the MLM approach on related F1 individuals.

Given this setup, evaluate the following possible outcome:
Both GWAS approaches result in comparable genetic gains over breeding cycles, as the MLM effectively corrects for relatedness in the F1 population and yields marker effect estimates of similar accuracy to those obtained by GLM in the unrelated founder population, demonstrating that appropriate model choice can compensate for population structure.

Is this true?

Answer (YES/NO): NO